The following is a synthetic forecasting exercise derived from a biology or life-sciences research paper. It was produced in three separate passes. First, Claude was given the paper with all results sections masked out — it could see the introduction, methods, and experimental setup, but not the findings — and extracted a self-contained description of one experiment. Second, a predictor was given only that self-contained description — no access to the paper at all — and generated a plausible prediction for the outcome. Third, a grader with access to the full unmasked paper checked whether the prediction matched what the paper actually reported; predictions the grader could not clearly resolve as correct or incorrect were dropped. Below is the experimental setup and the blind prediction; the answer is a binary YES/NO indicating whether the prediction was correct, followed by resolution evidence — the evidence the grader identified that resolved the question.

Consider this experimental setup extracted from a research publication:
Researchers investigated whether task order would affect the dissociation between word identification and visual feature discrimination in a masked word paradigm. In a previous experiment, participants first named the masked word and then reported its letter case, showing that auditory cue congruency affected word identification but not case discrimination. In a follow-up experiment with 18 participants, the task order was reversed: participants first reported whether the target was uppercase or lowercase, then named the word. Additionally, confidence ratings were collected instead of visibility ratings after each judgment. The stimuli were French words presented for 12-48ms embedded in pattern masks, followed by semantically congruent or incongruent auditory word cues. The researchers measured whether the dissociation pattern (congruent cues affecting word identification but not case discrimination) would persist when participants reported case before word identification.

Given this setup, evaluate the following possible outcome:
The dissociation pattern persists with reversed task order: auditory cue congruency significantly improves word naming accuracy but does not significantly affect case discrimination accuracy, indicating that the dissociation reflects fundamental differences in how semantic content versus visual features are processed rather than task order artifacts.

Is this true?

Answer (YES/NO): YES